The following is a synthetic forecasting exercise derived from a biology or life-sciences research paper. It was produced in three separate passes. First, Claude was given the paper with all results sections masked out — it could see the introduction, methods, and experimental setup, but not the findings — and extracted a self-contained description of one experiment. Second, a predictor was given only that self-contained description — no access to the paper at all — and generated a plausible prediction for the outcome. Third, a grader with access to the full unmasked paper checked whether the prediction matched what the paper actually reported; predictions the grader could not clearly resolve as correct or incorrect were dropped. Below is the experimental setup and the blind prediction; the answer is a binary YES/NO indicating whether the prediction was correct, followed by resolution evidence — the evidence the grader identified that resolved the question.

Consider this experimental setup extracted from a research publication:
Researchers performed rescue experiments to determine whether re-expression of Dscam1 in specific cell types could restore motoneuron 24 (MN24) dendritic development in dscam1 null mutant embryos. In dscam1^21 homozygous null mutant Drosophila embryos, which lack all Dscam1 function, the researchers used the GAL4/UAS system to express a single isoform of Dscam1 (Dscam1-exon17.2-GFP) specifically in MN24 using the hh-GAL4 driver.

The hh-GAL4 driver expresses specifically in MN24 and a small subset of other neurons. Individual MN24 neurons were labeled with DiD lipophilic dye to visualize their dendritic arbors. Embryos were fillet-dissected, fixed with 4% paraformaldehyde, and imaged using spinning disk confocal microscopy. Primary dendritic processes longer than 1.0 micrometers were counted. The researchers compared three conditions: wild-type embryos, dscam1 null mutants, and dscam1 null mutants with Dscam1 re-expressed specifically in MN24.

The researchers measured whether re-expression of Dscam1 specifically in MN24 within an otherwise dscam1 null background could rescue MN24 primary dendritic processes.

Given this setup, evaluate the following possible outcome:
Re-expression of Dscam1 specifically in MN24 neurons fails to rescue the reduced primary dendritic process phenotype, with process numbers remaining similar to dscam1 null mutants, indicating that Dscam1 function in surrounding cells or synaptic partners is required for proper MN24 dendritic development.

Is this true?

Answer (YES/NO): YES